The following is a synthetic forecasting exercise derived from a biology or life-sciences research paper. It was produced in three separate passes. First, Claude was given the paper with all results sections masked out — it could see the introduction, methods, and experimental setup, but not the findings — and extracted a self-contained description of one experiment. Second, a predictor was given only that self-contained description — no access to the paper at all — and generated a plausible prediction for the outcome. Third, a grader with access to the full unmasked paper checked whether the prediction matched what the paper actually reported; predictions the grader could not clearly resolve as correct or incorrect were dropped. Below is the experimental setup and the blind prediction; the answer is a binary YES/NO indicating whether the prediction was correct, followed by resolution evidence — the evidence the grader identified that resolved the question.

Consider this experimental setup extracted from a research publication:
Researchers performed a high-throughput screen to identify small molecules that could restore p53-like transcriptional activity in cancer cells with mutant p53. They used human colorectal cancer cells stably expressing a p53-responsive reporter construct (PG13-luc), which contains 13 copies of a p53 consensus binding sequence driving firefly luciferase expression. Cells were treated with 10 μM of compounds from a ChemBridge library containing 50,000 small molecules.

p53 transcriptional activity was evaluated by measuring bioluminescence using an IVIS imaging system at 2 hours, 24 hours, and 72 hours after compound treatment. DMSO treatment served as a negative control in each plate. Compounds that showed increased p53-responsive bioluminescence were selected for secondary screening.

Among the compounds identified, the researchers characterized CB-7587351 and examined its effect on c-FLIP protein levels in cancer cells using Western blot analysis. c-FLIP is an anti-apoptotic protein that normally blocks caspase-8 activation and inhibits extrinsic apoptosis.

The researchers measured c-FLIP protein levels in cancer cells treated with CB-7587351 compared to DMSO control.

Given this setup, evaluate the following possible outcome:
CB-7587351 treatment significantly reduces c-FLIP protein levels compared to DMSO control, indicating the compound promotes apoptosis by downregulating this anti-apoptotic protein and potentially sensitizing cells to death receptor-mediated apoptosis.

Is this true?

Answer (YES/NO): YES